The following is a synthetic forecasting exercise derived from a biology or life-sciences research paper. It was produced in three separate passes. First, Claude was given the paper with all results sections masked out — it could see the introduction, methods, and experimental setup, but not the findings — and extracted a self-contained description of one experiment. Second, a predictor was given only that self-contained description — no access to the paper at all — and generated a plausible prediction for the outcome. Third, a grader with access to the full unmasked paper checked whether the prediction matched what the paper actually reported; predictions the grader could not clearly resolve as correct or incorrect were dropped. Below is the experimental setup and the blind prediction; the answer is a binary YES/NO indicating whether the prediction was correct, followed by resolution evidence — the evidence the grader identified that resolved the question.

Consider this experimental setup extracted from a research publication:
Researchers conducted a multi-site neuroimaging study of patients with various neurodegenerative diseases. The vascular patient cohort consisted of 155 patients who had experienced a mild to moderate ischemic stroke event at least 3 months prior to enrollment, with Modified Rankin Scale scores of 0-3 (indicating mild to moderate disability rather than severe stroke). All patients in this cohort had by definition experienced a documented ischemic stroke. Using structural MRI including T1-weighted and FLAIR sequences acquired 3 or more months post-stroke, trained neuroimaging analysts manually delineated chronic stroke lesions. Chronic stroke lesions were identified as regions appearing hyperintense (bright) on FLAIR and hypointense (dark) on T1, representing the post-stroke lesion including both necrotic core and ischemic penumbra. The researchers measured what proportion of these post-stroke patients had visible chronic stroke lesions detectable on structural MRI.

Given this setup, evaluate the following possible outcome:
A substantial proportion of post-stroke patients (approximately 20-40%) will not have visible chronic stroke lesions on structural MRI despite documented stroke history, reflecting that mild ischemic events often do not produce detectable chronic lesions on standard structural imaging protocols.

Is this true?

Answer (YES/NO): NO